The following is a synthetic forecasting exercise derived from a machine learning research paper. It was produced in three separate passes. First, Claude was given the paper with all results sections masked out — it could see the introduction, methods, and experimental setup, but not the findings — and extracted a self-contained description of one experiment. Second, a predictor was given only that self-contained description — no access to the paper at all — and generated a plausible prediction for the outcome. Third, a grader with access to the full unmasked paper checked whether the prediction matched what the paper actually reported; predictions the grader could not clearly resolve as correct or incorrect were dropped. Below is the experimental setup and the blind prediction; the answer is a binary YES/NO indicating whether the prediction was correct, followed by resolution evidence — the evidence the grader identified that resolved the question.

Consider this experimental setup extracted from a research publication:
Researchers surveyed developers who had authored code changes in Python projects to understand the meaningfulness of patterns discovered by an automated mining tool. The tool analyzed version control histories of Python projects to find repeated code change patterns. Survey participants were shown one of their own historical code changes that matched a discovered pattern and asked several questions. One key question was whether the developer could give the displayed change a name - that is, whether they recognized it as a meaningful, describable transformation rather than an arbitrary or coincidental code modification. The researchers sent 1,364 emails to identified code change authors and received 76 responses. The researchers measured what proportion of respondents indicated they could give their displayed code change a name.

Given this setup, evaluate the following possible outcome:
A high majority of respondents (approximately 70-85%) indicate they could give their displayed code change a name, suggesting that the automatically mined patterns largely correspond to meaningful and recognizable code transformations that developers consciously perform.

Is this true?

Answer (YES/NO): YES